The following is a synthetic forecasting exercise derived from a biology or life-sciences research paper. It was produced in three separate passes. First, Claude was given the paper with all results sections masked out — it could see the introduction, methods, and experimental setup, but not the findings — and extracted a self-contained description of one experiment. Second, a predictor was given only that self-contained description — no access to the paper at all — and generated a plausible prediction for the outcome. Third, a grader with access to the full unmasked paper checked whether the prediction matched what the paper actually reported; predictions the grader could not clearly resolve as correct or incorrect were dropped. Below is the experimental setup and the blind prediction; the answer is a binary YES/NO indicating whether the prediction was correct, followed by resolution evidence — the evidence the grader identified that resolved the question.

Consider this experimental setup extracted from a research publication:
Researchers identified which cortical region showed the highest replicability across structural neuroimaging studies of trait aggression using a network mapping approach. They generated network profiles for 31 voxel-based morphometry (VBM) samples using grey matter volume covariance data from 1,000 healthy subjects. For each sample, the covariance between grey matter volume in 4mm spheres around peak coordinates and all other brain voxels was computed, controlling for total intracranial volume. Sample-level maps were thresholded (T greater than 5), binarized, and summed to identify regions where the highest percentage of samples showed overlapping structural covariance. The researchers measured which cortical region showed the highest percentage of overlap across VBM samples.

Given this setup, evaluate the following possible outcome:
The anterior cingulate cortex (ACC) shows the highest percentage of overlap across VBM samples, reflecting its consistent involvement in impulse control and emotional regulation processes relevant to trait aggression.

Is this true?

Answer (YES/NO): NO